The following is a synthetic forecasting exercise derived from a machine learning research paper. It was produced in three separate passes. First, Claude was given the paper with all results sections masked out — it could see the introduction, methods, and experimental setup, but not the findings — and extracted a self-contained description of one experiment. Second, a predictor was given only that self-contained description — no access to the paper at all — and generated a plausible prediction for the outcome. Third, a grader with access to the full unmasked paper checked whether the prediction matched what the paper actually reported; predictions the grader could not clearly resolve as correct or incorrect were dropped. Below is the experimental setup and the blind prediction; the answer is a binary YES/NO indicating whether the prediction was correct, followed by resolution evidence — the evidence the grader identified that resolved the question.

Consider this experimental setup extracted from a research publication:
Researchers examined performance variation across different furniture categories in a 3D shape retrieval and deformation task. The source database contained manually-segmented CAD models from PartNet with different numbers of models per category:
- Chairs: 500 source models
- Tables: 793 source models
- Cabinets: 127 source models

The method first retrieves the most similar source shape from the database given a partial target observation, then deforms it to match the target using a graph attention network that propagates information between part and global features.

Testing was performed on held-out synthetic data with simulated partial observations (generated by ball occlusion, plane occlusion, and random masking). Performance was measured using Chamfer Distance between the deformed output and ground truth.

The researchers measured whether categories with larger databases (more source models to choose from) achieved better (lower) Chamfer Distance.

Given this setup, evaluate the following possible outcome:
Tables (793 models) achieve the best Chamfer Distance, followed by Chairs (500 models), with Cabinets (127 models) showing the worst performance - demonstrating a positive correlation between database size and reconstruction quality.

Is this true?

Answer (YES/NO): NO